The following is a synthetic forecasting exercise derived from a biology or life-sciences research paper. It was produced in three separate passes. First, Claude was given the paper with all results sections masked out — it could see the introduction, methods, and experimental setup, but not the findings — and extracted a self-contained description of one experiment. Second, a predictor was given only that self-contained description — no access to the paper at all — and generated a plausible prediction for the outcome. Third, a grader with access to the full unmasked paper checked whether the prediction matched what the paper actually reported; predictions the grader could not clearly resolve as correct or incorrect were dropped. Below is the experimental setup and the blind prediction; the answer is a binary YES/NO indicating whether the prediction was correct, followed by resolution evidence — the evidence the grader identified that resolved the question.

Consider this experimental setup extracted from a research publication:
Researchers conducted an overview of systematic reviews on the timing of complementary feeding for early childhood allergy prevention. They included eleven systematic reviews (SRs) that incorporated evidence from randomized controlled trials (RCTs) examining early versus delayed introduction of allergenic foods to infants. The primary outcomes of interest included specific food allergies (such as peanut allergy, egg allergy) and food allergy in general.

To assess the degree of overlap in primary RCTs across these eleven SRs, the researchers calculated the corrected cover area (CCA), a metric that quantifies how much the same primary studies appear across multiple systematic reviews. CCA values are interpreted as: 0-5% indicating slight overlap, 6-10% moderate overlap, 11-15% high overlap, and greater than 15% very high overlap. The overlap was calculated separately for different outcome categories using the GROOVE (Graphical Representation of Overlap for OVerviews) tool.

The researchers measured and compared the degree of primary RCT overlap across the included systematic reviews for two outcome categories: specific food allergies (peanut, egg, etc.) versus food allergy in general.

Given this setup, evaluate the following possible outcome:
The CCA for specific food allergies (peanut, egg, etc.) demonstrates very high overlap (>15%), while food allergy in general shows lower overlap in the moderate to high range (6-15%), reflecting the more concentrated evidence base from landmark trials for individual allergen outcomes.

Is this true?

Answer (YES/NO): YES